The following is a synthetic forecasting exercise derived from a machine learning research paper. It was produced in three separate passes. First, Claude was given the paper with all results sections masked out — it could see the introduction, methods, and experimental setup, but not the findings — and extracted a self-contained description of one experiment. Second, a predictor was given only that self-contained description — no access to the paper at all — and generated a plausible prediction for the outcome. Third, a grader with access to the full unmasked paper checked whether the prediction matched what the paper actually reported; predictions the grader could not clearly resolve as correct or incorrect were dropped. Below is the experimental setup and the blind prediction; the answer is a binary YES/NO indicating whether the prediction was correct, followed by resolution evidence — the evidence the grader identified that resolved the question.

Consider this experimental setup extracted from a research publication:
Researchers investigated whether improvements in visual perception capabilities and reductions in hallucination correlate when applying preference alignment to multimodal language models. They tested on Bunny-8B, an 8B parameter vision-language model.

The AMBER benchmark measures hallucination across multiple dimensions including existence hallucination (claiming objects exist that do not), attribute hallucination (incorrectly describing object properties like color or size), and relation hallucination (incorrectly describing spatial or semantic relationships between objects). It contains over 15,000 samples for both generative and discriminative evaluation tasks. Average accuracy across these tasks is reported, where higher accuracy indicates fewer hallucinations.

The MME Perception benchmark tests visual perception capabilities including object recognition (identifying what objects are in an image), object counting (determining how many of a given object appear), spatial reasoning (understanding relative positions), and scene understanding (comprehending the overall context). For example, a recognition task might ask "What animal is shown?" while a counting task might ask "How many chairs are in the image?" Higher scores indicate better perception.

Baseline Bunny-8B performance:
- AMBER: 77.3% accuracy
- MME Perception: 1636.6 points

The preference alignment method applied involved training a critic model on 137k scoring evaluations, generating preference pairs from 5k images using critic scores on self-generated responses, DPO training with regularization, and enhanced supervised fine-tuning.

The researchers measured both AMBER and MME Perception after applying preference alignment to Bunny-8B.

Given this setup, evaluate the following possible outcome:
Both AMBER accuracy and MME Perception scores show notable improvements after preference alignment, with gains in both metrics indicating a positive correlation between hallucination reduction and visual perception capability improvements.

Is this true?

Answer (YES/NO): NO